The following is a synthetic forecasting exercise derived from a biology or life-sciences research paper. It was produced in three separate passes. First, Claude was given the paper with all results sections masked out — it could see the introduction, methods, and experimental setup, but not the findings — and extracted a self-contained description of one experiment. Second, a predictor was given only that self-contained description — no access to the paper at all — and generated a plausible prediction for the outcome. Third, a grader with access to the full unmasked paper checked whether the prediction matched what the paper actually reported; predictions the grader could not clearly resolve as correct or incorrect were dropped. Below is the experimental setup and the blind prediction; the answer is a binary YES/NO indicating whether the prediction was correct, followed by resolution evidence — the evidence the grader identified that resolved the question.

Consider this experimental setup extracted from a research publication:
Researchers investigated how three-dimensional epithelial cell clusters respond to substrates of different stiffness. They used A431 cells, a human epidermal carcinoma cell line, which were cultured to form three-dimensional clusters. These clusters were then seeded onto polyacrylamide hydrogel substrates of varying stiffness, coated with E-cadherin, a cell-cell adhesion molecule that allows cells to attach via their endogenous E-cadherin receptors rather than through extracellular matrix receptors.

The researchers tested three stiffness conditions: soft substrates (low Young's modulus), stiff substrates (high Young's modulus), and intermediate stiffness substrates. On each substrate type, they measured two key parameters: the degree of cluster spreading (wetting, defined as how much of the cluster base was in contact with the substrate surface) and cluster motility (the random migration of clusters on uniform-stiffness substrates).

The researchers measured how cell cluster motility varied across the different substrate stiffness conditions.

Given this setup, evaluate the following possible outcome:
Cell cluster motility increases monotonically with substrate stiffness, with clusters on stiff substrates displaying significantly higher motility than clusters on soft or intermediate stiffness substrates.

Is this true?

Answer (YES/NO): NO